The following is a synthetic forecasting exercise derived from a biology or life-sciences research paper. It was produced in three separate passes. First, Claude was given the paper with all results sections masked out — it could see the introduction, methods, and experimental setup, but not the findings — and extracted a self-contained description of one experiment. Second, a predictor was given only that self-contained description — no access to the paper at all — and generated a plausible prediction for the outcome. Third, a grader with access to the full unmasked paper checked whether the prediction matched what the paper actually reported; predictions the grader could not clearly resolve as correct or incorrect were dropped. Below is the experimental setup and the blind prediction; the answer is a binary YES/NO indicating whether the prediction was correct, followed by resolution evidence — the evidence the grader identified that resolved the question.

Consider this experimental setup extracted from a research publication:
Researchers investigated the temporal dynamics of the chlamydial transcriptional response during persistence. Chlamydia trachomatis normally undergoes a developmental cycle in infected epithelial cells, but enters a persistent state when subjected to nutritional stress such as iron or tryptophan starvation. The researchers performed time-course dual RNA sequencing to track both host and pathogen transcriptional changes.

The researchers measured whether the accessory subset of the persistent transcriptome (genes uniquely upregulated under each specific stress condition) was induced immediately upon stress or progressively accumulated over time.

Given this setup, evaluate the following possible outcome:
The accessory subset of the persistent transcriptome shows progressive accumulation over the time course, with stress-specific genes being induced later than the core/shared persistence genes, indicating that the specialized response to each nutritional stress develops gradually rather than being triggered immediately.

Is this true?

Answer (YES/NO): YES